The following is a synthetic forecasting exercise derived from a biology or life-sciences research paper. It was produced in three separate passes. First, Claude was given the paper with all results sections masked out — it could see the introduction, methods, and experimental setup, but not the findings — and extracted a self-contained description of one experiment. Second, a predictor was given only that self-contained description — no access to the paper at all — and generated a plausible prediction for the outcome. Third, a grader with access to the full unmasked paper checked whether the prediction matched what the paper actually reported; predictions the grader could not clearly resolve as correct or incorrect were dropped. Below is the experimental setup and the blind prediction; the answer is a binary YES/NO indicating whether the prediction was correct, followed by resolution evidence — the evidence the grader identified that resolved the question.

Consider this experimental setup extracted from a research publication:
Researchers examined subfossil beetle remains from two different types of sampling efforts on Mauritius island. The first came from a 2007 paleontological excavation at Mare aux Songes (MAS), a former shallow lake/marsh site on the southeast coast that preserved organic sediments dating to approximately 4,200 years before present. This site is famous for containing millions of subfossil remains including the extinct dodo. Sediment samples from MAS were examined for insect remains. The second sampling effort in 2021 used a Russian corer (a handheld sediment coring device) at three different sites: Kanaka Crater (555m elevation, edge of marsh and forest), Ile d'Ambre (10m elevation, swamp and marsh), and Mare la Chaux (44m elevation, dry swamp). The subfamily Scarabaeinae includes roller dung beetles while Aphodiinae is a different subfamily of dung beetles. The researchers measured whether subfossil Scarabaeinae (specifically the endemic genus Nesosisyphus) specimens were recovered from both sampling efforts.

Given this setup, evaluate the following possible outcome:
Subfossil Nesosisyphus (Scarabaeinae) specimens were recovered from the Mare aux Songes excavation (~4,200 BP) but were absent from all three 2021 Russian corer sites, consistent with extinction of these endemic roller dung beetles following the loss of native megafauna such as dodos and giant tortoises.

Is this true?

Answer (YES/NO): YES